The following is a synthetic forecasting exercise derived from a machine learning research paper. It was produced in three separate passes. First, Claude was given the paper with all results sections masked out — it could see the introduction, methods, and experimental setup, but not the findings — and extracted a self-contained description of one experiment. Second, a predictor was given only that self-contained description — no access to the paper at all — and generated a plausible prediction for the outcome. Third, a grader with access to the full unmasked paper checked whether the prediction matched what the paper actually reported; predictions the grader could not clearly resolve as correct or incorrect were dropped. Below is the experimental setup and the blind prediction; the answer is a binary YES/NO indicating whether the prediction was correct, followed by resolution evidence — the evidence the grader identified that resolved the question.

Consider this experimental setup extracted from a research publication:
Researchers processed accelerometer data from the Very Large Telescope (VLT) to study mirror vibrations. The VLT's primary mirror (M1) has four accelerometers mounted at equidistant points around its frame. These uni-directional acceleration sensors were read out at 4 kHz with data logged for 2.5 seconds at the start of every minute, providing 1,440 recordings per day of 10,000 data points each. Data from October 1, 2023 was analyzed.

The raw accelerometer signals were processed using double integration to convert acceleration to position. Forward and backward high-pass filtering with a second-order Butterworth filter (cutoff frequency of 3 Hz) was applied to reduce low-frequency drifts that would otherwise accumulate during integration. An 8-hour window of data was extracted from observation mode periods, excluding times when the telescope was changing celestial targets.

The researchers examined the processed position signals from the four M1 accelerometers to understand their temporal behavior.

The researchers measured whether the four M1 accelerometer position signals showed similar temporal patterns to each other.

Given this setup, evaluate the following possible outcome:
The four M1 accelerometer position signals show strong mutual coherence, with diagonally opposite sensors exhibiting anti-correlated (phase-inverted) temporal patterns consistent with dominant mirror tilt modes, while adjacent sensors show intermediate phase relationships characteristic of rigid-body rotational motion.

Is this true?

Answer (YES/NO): NO